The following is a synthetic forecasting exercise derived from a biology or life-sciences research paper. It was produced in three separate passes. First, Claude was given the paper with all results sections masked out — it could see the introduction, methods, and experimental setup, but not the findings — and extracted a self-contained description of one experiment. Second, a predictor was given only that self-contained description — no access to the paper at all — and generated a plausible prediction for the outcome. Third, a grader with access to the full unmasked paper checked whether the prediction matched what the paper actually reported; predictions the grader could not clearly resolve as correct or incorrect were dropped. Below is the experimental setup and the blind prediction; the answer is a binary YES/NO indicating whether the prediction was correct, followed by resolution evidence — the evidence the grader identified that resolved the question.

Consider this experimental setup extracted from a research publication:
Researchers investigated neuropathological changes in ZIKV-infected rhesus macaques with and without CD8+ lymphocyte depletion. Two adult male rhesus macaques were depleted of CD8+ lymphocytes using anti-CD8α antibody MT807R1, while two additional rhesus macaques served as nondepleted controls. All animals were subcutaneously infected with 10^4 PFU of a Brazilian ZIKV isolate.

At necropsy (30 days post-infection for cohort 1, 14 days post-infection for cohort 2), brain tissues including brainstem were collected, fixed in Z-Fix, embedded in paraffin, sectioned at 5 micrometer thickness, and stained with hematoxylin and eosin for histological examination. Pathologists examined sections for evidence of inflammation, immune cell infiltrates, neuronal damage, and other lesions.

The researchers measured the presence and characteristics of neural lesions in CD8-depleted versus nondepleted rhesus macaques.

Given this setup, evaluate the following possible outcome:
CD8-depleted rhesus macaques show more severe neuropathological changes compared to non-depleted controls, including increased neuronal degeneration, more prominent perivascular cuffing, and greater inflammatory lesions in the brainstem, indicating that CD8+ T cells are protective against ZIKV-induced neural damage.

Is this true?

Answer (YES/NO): YES